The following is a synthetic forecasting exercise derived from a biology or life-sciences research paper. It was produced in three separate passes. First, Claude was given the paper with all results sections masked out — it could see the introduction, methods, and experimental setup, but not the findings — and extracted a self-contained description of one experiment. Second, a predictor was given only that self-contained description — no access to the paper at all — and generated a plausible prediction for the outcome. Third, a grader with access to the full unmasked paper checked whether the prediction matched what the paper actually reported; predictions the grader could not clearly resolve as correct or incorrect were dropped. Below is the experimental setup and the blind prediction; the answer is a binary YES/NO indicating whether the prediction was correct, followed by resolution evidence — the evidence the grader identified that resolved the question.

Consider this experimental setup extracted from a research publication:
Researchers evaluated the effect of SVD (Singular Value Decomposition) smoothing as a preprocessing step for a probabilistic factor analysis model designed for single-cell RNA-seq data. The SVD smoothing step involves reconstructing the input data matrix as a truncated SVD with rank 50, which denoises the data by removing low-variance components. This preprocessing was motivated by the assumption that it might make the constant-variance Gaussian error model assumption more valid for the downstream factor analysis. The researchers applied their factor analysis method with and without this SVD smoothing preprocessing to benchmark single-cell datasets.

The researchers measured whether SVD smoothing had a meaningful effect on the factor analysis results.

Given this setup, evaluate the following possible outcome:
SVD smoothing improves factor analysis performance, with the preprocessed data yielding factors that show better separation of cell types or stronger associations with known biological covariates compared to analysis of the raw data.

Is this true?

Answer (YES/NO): NO